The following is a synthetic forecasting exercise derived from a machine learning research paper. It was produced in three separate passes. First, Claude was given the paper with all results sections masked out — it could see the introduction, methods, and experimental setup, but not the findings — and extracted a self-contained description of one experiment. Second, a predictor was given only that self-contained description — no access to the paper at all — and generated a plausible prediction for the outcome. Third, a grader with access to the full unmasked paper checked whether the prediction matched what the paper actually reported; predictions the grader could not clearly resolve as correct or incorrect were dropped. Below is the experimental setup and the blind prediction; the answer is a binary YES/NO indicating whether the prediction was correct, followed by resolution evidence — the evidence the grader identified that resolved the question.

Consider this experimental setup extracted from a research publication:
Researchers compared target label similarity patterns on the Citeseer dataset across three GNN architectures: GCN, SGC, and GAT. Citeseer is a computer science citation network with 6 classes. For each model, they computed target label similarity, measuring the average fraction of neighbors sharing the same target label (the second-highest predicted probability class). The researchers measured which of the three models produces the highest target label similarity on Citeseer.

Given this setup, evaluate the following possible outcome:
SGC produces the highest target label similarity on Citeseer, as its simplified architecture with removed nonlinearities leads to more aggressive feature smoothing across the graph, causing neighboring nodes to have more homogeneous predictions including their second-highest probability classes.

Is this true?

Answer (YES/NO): NO